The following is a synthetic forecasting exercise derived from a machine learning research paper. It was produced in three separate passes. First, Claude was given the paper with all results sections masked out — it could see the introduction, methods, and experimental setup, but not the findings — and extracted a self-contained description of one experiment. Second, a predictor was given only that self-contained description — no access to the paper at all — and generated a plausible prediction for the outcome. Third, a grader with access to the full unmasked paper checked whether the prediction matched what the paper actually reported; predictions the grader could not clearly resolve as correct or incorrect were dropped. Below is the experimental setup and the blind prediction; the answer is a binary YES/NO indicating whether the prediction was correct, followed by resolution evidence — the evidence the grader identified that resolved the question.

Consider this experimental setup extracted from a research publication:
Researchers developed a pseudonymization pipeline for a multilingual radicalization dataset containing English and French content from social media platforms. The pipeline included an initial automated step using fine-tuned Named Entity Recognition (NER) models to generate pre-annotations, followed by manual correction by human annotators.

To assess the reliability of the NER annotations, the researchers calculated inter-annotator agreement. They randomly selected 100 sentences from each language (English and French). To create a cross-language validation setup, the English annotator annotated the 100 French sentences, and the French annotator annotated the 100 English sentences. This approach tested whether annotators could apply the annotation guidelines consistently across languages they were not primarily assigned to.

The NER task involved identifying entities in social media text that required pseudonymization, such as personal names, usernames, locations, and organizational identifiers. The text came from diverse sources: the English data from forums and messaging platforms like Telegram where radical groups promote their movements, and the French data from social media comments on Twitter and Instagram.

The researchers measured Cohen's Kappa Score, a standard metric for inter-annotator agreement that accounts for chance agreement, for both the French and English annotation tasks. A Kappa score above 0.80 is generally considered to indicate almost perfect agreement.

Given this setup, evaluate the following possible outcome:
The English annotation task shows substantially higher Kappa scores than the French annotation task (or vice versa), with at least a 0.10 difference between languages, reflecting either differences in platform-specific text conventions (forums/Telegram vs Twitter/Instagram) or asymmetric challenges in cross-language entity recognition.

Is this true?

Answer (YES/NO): NO